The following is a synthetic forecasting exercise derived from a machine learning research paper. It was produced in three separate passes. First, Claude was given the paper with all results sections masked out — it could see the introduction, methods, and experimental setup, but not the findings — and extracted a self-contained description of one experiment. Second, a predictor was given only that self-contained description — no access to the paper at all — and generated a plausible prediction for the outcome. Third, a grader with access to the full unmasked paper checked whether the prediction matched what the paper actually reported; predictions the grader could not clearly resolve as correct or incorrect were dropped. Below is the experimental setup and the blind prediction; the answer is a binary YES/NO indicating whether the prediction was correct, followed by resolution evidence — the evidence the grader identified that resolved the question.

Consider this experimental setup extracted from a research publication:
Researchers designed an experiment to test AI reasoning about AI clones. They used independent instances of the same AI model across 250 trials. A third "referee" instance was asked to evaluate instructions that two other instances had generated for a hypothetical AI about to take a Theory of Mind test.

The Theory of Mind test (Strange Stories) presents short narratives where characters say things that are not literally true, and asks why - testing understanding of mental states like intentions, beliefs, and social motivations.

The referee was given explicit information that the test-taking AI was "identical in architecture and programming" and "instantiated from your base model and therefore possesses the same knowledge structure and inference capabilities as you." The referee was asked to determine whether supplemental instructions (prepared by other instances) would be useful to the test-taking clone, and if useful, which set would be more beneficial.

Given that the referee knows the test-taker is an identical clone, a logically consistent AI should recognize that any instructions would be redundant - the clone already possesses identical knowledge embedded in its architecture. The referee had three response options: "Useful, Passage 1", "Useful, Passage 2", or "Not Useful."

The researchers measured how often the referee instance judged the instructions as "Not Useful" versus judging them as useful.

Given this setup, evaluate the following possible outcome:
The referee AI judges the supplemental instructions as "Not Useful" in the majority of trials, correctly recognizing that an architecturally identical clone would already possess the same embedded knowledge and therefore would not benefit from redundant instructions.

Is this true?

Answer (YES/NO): NO